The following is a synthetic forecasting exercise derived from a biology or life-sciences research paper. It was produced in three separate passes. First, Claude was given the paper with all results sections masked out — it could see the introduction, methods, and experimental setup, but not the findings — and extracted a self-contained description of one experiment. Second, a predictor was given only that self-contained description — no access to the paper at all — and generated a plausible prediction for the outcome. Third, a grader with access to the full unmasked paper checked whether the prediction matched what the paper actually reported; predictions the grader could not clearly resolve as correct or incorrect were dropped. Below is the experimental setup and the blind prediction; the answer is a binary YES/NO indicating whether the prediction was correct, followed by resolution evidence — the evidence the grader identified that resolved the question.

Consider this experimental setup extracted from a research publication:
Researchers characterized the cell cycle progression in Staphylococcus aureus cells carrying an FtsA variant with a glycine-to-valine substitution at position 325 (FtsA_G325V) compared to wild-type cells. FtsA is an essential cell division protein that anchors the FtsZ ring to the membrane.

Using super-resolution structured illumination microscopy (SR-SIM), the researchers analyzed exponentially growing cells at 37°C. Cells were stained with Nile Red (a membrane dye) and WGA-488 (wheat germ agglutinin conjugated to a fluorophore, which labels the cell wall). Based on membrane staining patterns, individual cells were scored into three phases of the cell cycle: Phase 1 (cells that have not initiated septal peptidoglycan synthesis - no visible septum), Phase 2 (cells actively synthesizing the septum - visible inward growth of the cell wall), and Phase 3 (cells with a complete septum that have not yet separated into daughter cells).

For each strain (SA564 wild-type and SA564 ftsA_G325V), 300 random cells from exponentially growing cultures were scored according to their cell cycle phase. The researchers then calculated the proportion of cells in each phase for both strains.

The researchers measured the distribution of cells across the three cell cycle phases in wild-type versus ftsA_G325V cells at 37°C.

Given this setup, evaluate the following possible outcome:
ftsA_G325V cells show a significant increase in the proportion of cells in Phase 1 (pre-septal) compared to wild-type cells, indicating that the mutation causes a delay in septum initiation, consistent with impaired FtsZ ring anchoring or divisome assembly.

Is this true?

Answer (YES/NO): NO